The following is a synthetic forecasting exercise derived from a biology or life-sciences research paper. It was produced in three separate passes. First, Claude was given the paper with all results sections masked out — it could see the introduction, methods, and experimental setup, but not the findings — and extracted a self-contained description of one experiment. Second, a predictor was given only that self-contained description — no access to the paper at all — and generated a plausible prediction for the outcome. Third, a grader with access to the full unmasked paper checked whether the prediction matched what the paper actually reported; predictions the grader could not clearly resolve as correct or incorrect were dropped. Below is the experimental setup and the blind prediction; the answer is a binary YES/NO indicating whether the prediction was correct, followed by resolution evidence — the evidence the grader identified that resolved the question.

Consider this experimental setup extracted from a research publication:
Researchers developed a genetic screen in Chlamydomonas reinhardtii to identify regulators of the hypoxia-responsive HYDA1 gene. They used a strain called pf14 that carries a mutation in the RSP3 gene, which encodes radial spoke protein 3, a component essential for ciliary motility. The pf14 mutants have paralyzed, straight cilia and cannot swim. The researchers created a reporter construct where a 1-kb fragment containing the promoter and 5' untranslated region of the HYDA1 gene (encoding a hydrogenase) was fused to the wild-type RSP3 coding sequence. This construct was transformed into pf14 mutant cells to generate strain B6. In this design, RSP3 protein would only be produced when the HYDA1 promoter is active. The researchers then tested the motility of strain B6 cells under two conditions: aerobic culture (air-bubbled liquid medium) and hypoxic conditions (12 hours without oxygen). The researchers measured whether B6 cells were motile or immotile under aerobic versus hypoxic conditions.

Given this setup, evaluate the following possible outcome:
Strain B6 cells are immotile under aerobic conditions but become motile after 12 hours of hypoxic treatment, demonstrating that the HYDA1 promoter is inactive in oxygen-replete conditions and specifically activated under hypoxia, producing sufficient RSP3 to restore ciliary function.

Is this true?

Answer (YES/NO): YES